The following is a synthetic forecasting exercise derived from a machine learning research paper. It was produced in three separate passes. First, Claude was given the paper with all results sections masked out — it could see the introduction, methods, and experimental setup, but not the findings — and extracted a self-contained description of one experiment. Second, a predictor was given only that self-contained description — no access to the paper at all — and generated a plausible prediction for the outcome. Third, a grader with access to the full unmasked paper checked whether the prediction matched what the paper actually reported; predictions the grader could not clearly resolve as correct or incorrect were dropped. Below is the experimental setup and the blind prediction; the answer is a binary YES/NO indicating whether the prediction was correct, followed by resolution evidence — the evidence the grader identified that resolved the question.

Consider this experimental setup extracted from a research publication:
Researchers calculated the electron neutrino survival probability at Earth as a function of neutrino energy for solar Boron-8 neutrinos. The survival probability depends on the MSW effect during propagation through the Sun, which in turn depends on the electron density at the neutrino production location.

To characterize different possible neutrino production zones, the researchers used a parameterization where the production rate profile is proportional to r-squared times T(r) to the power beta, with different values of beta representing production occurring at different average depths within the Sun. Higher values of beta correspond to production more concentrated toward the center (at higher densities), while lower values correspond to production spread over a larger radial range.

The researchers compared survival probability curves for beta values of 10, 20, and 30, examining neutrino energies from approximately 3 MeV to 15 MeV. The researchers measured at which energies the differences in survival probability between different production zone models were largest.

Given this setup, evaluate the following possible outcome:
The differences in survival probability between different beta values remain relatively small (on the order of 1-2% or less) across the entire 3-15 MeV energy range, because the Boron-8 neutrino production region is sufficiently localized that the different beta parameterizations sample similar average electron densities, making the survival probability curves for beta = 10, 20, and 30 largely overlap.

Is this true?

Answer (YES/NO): NO